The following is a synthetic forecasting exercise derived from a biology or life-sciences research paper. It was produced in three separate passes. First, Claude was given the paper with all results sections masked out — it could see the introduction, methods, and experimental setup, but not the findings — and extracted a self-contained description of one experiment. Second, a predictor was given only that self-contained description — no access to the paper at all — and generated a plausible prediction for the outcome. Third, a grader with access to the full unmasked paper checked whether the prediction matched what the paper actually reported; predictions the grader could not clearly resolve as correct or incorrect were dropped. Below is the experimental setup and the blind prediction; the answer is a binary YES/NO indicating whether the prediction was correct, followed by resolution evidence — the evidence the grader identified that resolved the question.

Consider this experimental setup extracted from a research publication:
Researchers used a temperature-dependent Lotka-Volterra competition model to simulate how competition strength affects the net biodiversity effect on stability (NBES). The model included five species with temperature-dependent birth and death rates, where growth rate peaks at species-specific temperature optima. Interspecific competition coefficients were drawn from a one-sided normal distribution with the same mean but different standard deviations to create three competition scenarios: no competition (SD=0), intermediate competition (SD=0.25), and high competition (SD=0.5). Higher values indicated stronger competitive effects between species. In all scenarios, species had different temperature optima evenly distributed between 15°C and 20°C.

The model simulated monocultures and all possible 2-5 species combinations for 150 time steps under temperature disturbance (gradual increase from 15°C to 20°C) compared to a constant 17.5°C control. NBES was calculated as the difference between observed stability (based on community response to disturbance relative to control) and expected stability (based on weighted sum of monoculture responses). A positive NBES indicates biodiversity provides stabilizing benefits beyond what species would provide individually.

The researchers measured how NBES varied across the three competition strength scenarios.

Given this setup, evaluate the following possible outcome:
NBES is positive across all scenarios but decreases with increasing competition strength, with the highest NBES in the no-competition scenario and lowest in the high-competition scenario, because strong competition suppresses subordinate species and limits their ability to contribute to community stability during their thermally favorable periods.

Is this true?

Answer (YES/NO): NO